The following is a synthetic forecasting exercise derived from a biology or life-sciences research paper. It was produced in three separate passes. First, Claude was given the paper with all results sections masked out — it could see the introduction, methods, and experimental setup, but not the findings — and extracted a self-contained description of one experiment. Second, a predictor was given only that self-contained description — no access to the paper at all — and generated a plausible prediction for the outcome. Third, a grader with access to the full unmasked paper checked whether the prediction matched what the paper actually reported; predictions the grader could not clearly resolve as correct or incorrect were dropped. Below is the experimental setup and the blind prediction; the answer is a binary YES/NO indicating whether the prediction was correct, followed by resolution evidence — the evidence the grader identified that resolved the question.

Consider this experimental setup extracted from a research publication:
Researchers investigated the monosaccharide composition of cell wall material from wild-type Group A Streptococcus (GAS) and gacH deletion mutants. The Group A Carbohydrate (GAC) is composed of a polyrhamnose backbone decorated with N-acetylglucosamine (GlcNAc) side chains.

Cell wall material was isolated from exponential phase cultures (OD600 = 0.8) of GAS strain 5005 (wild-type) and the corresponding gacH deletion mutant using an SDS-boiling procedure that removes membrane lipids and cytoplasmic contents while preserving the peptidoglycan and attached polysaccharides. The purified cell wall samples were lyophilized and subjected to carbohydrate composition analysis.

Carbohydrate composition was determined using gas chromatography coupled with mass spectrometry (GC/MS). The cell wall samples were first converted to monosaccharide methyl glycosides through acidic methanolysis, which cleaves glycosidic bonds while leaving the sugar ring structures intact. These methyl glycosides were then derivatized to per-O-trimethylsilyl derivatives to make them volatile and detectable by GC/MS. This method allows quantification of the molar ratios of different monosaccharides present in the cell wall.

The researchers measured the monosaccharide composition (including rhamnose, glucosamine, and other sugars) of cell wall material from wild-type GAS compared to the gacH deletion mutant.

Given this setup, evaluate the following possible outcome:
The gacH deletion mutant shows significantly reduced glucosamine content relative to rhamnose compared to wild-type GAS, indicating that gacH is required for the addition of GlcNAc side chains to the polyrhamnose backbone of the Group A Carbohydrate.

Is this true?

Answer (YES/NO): NO